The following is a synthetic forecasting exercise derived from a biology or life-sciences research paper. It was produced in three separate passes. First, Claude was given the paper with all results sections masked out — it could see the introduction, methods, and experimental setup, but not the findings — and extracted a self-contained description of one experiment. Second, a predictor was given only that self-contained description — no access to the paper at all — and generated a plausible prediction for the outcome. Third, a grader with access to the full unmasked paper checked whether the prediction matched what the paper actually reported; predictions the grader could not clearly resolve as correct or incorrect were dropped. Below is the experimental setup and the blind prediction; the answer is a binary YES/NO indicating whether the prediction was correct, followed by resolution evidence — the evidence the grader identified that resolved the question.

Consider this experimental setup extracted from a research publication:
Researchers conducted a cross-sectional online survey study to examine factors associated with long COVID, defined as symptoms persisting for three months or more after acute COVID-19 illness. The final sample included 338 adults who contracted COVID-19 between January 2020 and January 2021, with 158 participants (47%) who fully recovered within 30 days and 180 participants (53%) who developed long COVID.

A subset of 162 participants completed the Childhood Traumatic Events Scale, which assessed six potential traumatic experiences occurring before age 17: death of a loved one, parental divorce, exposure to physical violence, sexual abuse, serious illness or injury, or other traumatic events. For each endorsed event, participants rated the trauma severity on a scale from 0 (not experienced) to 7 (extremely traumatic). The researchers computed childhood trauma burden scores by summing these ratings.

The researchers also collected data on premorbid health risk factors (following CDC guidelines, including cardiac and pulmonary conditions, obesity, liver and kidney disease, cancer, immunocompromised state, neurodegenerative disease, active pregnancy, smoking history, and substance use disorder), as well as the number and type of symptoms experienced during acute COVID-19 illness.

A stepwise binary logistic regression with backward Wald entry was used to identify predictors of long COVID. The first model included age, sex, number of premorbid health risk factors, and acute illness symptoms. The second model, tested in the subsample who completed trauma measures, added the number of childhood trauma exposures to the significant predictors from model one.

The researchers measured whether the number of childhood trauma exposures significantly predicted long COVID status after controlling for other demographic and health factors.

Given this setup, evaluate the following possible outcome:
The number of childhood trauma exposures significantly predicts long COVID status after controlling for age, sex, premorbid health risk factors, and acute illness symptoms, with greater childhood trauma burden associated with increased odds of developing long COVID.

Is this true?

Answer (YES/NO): YES